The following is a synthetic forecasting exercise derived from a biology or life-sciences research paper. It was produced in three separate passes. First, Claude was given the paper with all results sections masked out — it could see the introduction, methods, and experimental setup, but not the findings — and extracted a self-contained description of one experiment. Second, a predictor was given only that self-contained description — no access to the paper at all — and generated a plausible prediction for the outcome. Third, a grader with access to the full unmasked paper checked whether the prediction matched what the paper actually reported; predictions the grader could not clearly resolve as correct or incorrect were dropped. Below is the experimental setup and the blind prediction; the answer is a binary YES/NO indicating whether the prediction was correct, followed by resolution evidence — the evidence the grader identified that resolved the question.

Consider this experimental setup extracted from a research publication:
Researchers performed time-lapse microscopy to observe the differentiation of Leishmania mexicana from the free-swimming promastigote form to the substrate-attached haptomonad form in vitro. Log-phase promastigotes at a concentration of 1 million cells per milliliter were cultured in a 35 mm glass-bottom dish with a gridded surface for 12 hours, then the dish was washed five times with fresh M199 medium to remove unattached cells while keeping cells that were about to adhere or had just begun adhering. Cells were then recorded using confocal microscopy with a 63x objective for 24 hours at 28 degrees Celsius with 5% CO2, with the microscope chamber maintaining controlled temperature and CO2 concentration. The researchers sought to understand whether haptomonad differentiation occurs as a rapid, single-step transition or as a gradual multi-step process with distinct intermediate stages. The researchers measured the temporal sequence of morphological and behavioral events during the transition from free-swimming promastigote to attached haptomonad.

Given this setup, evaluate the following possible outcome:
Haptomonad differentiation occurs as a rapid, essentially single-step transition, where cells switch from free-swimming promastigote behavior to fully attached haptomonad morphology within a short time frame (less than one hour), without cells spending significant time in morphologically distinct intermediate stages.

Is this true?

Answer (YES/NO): NO